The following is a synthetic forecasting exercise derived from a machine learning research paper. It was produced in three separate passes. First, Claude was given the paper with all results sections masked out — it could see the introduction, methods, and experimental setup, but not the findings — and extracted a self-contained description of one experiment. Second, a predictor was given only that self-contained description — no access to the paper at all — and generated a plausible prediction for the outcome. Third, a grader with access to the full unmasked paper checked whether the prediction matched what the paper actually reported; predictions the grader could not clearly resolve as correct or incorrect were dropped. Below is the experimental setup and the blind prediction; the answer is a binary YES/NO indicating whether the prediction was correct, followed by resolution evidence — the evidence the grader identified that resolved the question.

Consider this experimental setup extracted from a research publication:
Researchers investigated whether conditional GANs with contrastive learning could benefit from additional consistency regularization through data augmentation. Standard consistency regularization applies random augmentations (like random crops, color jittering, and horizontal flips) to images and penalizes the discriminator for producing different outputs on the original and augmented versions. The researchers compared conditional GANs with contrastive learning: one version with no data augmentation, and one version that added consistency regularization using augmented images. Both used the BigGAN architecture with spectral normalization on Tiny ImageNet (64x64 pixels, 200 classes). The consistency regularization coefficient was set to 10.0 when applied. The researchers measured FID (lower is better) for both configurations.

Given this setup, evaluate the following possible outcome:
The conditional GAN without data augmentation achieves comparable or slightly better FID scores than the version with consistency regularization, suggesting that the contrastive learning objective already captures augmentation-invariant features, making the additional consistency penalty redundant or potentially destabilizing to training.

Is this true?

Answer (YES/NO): NO